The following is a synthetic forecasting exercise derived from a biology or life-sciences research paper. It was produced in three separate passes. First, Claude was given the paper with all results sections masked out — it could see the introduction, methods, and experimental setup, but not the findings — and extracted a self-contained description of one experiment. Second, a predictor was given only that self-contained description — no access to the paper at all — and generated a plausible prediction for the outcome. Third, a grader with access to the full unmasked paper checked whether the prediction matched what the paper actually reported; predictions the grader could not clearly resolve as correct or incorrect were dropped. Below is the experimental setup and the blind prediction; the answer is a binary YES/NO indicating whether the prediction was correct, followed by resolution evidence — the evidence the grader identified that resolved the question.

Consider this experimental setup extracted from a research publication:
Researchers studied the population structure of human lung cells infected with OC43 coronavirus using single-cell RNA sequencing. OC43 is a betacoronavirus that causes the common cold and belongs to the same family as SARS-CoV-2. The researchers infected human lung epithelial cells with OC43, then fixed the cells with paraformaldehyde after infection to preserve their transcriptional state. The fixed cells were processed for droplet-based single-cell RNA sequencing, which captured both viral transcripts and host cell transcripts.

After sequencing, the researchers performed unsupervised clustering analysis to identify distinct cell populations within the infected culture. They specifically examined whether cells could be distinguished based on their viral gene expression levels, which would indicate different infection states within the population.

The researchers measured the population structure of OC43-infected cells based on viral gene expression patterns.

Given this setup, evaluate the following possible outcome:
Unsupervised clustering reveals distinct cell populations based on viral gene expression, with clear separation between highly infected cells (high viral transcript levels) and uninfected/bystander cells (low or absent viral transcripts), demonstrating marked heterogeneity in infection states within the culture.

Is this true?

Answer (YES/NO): YES